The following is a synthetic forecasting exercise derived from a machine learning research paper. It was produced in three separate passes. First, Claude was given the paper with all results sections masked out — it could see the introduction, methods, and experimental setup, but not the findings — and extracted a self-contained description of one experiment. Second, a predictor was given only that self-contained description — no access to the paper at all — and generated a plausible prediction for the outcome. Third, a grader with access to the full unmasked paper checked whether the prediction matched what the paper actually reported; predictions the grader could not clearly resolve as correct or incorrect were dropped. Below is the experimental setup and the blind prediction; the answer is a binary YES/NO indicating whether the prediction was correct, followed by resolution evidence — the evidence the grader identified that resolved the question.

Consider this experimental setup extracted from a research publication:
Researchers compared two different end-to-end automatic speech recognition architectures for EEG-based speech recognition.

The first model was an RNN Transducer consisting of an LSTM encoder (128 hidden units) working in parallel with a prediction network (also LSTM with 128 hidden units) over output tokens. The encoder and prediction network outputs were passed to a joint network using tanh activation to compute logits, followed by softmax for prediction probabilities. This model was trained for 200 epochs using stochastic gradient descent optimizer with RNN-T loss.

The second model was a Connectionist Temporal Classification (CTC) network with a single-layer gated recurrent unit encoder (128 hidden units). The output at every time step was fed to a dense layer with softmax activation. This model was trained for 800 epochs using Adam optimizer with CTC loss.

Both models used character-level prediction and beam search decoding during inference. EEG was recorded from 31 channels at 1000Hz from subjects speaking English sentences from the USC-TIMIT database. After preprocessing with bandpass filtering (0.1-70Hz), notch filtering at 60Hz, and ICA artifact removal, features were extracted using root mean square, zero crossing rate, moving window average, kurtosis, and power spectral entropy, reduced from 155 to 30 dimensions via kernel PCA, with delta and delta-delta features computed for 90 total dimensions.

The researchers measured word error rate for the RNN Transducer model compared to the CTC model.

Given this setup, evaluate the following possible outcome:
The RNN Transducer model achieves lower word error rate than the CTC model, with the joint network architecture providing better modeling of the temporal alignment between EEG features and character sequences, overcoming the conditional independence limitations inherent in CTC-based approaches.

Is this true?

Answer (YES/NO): NO